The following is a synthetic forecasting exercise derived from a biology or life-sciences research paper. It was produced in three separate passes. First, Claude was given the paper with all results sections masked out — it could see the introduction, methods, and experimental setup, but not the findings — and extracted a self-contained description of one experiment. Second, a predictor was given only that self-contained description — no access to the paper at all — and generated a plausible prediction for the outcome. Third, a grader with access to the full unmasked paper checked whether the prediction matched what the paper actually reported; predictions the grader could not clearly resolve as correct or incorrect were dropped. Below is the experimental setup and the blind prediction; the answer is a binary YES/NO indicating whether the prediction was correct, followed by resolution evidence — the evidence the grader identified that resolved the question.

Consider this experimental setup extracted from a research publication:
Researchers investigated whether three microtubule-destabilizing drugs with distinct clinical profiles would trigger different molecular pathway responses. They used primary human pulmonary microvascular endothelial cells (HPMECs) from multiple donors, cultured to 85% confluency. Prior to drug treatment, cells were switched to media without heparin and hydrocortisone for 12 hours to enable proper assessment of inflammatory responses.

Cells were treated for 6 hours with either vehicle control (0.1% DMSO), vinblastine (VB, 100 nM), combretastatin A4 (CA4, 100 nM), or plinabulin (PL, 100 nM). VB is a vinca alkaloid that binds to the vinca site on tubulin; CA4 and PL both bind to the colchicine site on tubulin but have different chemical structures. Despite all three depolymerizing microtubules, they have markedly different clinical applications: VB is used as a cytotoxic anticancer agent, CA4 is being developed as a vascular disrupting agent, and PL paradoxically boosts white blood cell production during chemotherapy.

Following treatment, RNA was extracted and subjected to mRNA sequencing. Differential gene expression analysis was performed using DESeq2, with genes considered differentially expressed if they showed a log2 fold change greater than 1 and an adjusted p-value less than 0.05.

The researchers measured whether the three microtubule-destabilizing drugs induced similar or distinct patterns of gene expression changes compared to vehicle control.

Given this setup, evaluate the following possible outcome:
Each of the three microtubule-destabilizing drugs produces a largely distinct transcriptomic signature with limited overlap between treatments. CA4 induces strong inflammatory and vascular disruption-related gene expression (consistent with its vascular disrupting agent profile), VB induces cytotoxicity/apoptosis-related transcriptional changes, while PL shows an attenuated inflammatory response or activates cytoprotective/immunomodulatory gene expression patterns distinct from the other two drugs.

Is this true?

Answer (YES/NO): NO